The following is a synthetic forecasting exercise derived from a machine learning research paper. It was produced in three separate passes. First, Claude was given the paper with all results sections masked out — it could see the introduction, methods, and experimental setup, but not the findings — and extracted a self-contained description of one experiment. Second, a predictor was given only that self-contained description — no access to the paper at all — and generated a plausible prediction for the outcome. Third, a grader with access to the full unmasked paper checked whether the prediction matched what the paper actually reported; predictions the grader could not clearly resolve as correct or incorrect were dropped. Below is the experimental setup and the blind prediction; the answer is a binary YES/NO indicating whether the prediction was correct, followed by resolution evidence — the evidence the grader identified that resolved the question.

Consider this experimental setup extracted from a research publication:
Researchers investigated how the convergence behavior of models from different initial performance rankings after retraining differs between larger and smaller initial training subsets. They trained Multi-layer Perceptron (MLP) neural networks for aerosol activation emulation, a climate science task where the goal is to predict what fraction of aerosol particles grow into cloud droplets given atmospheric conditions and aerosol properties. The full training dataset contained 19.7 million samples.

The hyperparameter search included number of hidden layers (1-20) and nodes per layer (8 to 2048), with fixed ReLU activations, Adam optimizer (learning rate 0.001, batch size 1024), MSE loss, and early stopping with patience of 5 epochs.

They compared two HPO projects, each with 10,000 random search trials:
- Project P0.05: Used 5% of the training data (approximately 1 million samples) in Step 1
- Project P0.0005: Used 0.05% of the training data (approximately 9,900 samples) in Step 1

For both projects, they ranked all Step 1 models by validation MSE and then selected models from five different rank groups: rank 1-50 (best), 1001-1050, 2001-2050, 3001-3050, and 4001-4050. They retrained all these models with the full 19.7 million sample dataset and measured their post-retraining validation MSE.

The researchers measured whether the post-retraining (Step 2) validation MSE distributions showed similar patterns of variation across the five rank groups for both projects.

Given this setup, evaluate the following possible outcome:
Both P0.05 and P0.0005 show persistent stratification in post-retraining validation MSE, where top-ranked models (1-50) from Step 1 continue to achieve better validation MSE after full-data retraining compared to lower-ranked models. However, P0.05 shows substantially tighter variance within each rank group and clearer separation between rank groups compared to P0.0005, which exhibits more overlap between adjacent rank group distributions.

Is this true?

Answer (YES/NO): NO